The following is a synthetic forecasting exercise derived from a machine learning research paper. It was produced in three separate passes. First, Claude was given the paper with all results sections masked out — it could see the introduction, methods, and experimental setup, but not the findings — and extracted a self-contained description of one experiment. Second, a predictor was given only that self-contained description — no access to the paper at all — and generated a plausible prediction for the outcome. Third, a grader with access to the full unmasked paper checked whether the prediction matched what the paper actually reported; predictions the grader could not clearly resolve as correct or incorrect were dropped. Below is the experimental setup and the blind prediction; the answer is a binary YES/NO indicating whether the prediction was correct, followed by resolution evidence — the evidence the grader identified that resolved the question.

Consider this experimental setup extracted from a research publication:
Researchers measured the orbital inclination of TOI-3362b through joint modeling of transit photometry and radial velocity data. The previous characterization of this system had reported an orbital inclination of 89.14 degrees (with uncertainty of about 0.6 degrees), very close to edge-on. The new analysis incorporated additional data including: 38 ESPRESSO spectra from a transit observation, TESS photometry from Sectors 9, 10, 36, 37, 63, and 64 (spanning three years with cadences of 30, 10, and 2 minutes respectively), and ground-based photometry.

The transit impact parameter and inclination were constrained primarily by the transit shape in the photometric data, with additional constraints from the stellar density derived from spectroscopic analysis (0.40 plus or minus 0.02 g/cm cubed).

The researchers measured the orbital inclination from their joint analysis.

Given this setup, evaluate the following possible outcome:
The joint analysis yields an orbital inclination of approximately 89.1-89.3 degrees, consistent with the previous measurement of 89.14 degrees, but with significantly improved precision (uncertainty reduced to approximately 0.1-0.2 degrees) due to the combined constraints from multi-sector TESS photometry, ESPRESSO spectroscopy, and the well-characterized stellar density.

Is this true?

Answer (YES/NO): NO